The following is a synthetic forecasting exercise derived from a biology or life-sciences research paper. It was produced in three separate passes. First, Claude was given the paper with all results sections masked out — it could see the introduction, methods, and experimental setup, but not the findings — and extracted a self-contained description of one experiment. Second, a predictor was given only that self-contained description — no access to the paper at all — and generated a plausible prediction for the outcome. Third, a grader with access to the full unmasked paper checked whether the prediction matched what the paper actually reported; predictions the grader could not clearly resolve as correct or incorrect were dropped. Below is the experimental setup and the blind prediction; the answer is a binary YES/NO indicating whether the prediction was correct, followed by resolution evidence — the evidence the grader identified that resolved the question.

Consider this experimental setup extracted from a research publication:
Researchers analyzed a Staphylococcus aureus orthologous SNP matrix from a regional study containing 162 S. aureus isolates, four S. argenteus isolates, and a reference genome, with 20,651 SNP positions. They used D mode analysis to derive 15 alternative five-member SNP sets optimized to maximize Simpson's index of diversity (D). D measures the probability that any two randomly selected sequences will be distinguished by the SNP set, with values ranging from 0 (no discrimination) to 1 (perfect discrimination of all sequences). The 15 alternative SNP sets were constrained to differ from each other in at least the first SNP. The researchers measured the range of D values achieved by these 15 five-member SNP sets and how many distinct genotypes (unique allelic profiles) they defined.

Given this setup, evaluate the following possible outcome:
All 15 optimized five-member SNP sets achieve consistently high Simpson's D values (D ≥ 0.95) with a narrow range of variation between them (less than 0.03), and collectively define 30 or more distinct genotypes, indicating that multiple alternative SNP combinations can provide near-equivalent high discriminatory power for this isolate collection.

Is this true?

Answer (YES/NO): NO